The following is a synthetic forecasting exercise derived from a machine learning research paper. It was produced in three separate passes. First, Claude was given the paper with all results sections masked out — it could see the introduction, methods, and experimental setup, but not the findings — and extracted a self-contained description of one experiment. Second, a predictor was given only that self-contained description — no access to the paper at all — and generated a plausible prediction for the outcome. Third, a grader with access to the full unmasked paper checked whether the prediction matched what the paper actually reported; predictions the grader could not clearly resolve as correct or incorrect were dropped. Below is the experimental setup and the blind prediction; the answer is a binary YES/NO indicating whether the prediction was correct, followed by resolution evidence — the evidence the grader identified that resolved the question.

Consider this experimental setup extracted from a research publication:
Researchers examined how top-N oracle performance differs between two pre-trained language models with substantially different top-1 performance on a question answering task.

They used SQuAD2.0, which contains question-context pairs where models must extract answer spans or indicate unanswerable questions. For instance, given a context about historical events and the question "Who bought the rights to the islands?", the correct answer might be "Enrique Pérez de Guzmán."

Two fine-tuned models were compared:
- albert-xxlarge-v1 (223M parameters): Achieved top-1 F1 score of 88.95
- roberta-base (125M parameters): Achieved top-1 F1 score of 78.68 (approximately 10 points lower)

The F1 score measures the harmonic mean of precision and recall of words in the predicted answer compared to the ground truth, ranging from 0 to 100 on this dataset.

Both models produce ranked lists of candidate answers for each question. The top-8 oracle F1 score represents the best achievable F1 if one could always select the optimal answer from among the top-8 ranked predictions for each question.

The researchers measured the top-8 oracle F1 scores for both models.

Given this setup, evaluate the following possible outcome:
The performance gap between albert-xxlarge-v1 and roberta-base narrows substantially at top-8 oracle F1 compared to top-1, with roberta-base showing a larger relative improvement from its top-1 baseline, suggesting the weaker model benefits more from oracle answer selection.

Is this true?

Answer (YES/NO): YES